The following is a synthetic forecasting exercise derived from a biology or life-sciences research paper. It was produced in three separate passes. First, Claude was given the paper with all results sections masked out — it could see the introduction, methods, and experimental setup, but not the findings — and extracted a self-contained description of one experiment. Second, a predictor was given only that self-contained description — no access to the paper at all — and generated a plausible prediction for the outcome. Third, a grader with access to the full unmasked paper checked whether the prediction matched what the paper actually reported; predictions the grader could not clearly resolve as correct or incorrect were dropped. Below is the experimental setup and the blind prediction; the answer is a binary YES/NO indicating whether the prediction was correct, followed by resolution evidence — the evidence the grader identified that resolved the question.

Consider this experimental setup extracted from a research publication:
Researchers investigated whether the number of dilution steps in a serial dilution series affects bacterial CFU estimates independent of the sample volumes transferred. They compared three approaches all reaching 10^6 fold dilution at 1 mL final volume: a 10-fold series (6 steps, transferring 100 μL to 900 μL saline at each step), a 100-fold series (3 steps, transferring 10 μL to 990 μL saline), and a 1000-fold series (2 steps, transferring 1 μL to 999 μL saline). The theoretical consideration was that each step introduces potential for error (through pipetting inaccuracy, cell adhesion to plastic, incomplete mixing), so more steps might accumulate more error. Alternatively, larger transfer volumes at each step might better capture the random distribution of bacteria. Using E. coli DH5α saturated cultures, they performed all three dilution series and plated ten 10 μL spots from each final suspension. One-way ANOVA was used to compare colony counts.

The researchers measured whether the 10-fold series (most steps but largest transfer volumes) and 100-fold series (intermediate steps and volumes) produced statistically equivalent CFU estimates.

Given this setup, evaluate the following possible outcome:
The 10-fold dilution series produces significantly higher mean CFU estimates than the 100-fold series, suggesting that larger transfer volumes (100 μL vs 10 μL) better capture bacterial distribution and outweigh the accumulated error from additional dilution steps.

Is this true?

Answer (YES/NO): NO